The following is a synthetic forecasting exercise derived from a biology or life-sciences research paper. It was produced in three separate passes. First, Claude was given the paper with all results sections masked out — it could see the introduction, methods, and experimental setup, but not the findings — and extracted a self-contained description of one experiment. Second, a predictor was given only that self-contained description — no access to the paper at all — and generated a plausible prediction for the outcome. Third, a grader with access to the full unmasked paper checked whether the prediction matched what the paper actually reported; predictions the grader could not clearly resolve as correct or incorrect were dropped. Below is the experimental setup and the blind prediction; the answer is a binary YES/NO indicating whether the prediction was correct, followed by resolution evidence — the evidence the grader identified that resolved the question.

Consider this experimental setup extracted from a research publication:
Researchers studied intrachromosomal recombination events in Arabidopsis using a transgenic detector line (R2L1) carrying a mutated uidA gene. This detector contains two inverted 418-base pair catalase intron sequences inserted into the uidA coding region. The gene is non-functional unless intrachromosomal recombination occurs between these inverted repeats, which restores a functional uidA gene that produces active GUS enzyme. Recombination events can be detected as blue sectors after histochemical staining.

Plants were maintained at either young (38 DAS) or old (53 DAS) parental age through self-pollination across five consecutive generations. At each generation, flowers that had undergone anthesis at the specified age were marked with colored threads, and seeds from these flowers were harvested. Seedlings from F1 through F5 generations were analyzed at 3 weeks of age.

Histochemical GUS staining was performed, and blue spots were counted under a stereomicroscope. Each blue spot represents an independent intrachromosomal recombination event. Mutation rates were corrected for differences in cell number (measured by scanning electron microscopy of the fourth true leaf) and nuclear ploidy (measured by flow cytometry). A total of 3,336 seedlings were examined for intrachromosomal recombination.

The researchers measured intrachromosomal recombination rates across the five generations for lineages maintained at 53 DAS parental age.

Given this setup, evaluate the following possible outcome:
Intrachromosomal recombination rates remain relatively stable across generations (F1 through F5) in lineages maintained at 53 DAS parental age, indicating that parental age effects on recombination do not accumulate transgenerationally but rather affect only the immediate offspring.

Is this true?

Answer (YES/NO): NO